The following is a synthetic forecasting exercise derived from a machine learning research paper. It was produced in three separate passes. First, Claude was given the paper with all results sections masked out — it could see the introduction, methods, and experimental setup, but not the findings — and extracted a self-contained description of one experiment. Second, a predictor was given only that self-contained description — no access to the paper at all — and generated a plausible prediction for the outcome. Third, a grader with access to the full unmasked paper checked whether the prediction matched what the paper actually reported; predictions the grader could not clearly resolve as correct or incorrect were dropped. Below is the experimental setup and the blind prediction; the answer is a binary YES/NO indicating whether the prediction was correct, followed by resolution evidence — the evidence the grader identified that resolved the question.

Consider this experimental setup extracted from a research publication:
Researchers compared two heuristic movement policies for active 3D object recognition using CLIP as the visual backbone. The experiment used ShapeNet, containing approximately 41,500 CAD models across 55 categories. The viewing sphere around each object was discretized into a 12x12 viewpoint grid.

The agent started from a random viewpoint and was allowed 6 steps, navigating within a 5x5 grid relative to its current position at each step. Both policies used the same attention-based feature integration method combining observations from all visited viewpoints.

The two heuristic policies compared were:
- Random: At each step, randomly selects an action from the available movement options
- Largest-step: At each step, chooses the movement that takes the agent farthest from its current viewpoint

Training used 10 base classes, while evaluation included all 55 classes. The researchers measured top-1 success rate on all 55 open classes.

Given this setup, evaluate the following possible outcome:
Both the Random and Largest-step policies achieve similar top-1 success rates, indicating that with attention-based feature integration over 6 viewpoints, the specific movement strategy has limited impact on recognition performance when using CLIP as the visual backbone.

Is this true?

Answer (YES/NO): YES